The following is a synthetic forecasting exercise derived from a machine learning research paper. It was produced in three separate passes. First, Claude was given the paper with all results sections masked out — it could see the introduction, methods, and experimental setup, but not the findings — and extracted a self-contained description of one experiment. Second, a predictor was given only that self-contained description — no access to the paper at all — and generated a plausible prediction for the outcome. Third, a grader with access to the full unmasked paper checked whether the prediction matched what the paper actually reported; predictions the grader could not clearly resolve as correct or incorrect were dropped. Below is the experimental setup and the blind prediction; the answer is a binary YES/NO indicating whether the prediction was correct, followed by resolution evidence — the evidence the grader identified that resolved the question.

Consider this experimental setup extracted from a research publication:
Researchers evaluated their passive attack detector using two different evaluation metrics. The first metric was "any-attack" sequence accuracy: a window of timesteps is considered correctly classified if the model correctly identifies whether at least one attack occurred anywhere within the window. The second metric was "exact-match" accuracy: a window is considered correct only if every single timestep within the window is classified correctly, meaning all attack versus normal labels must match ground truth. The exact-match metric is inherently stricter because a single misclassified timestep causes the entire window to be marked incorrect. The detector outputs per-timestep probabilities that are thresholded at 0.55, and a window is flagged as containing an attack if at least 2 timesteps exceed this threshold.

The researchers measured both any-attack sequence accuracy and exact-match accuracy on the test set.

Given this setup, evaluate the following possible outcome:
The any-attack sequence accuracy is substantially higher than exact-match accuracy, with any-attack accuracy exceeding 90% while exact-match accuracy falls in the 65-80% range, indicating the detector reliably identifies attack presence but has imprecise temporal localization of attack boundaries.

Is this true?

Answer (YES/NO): NO